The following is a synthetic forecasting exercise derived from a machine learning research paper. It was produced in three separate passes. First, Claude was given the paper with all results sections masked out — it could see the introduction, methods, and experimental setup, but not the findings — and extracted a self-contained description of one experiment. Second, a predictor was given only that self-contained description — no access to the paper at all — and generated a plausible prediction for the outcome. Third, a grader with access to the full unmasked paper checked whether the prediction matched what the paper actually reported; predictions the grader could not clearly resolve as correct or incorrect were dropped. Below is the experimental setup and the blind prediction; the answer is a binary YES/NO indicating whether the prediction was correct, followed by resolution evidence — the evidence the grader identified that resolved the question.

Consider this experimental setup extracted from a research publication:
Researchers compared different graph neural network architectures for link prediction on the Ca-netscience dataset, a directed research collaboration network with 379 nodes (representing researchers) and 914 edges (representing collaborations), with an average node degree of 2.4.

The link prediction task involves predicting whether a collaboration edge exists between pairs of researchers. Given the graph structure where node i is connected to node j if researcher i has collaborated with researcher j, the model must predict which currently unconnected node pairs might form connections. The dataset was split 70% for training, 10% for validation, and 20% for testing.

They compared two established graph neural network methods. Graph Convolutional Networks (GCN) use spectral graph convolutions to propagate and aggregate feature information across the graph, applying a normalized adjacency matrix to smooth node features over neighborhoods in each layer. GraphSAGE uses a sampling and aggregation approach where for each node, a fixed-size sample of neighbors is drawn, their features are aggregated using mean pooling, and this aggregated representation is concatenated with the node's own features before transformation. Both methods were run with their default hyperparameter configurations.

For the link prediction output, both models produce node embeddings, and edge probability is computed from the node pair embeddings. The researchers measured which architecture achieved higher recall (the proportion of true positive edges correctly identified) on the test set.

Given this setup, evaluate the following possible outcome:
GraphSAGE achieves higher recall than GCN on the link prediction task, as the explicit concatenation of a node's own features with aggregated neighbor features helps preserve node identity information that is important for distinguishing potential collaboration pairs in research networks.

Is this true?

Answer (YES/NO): YES